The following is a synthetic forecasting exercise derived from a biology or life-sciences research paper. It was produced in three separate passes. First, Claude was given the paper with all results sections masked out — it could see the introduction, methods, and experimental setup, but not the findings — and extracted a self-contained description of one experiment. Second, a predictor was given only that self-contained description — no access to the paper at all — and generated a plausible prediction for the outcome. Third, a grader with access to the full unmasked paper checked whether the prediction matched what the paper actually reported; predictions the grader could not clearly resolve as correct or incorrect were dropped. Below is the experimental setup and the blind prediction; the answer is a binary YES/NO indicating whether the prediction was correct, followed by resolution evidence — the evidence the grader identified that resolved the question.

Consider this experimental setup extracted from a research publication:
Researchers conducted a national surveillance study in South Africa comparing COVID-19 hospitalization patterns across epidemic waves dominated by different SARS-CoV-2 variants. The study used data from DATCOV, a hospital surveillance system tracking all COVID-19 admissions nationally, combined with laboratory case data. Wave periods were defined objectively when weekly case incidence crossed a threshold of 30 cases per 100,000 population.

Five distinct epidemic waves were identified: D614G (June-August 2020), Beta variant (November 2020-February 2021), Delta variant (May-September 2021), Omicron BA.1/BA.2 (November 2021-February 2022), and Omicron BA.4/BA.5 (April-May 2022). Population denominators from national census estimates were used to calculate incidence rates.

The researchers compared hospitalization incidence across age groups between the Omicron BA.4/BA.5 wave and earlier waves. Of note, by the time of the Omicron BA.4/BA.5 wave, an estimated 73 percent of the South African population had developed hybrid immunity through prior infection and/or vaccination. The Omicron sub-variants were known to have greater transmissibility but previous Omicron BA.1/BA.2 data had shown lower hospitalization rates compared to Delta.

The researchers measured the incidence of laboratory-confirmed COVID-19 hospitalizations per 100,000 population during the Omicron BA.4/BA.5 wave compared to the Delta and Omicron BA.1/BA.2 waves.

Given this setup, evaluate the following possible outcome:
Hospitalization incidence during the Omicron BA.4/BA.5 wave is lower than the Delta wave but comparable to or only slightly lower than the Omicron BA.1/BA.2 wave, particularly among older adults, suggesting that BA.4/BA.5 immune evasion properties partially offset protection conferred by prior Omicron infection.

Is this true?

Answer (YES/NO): NO